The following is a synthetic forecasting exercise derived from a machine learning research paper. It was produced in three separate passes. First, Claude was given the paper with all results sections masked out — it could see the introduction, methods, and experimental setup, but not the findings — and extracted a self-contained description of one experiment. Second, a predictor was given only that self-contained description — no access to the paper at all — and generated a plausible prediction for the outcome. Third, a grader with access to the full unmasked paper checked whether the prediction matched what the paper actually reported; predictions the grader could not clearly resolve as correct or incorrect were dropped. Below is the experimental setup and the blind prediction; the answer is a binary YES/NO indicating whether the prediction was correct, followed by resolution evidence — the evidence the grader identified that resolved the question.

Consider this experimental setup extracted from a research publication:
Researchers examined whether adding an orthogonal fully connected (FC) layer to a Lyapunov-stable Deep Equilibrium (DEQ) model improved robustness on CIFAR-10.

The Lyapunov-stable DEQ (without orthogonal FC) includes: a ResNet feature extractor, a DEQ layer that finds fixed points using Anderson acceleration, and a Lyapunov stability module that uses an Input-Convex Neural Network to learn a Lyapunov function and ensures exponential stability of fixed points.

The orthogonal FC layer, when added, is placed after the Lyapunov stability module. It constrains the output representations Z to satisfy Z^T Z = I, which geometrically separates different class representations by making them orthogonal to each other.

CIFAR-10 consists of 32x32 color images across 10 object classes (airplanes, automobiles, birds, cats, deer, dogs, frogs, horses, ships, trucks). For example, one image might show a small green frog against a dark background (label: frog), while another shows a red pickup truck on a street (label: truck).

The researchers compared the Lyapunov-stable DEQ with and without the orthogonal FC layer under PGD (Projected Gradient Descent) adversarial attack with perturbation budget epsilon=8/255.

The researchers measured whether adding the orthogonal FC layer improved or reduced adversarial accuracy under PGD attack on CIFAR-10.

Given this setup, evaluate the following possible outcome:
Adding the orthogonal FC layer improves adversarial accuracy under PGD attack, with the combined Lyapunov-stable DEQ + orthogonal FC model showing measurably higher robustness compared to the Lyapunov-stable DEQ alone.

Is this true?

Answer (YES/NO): NO